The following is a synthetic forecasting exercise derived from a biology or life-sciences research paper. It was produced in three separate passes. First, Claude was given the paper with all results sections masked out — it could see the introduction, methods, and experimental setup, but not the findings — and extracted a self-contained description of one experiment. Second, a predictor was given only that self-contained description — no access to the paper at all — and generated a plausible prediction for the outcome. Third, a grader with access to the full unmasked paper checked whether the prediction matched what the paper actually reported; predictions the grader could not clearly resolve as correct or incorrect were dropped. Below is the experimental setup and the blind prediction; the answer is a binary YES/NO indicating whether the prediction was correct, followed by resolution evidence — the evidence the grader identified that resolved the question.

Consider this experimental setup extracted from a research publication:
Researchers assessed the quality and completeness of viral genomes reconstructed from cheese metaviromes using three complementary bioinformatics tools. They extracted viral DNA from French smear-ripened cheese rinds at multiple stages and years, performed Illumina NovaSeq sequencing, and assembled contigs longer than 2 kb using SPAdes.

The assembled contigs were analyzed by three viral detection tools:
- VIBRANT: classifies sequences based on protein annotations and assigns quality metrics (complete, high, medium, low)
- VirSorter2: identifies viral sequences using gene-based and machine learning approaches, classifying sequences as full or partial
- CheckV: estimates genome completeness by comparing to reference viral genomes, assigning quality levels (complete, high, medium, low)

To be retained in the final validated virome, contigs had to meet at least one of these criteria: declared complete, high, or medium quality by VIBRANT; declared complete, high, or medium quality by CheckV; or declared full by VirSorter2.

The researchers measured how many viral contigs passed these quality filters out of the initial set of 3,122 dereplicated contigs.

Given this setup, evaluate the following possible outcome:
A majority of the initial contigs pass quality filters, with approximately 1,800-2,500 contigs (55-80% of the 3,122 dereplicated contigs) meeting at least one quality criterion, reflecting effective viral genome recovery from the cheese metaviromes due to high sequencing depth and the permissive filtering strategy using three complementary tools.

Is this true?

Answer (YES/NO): NO